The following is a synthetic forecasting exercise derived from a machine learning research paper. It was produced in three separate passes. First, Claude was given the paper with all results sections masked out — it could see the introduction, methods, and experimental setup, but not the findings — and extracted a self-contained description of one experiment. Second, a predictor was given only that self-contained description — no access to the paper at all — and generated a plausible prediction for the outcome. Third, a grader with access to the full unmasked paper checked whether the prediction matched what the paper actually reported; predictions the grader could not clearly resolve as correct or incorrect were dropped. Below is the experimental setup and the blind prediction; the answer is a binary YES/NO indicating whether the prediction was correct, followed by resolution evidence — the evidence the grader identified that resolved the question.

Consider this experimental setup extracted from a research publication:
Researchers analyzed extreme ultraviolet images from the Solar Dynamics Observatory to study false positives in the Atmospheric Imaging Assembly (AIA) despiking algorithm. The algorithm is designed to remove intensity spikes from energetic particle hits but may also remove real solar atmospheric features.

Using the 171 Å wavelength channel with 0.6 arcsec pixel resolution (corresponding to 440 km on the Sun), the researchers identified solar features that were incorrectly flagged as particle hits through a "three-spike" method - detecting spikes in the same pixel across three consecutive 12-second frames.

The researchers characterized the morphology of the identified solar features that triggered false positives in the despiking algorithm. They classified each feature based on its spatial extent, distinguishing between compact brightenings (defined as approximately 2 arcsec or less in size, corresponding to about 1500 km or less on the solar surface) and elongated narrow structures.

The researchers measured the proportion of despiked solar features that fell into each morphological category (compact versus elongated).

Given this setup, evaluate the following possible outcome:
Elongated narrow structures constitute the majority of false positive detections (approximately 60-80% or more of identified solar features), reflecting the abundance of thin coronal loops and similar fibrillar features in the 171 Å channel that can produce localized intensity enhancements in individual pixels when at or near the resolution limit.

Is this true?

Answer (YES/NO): NO